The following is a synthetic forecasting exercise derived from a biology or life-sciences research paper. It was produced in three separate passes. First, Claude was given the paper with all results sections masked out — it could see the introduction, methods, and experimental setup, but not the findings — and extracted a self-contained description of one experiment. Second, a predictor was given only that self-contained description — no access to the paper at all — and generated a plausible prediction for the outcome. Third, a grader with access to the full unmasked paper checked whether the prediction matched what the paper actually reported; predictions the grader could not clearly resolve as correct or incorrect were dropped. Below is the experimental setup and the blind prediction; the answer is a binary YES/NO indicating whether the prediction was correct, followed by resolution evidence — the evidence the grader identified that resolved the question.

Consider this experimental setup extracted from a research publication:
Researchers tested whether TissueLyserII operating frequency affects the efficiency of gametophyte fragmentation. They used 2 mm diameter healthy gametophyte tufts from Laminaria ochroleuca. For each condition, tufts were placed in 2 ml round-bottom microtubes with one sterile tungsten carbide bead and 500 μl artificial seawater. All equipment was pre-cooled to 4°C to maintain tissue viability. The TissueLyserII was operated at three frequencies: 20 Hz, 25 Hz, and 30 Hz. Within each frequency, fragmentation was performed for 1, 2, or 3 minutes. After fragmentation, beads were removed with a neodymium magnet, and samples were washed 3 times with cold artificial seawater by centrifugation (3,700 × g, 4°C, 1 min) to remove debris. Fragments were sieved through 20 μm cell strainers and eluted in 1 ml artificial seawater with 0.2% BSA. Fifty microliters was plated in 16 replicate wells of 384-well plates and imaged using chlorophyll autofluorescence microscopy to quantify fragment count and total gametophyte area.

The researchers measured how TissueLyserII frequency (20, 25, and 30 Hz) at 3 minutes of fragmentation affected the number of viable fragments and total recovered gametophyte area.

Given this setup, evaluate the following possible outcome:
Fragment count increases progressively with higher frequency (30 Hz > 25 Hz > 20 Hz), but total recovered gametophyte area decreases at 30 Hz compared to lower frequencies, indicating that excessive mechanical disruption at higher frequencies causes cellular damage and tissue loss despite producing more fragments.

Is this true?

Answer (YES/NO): NO